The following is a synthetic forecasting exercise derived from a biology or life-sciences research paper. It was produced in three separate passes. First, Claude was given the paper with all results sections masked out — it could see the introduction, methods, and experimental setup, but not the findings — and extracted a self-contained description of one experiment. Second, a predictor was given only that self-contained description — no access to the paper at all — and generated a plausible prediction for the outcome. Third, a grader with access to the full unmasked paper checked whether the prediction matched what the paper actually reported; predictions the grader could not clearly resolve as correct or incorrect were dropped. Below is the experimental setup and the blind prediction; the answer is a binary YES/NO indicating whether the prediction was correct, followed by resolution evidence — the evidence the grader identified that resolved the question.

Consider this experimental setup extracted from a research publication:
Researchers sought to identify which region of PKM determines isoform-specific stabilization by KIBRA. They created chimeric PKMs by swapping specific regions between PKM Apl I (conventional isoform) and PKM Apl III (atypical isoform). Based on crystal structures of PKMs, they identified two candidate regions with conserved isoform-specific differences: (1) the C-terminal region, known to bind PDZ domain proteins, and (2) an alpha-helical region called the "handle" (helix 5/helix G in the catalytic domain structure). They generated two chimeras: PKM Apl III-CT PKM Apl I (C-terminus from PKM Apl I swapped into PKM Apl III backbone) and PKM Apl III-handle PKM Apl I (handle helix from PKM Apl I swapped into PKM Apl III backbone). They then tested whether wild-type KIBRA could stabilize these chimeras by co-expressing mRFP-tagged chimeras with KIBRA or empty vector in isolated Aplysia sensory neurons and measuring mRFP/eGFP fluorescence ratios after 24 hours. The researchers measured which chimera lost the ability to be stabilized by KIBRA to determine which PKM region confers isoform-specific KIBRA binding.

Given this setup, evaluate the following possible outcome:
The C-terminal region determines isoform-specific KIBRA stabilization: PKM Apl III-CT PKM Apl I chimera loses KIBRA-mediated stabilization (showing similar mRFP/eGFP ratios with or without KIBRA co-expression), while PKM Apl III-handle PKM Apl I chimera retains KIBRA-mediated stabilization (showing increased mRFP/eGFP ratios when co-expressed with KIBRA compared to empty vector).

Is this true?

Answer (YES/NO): NO